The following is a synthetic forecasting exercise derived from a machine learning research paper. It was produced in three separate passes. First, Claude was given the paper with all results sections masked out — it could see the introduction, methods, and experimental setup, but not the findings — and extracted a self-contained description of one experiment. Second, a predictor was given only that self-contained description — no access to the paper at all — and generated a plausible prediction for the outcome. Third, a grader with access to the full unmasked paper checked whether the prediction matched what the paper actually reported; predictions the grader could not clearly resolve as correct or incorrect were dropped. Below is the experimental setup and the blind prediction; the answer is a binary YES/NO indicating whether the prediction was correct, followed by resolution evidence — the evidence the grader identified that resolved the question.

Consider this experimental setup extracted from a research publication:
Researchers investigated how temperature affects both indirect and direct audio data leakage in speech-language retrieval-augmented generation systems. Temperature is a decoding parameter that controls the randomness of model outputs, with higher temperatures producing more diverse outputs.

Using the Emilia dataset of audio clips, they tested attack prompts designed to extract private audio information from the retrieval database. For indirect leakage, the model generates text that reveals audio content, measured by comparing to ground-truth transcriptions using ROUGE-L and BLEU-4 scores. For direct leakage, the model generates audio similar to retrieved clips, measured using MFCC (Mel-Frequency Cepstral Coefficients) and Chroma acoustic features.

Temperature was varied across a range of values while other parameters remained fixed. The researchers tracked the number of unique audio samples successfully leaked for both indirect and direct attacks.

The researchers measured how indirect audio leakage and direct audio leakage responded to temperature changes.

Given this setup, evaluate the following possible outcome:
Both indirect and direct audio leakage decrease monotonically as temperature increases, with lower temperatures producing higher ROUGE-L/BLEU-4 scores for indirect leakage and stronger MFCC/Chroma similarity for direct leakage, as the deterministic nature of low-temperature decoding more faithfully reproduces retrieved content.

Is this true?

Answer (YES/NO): NO